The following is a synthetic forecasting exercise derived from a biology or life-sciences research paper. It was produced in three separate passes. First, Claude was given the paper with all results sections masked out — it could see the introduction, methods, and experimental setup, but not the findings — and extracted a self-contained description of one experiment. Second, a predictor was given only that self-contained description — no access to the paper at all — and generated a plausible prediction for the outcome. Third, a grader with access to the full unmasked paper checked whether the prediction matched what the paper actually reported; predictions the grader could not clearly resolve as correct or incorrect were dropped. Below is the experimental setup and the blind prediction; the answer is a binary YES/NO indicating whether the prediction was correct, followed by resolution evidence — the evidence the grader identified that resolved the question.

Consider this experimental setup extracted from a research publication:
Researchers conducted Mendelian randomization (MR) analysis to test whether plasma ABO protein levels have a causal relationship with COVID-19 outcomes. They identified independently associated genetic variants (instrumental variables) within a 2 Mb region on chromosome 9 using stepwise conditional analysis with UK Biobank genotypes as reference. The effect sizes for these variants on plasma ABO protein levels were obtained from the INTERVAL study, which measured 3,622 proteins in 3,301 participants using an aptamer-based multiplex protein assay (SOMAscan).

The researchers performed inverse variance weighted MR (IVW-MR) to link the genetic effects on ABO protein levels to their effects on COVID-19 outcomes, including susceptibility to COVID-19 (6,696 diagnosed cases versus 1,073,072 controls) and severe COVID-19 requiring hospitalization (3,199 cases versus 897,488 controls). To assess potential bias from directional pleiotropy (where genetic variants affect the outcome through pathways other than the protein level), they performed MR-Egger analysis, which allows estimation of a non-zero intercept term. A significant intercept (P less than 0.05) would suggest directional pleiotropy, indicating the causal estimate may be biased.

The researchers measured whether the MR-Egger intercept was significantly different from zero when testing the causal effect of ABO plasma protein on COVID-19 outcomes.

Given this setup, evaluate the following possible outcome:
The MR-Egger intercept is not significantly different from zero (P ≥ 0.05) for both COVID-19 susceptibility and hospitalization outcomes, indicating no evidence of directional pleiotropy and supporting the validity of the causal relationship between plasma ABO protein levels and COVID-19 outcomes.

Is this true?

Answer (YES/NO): YES